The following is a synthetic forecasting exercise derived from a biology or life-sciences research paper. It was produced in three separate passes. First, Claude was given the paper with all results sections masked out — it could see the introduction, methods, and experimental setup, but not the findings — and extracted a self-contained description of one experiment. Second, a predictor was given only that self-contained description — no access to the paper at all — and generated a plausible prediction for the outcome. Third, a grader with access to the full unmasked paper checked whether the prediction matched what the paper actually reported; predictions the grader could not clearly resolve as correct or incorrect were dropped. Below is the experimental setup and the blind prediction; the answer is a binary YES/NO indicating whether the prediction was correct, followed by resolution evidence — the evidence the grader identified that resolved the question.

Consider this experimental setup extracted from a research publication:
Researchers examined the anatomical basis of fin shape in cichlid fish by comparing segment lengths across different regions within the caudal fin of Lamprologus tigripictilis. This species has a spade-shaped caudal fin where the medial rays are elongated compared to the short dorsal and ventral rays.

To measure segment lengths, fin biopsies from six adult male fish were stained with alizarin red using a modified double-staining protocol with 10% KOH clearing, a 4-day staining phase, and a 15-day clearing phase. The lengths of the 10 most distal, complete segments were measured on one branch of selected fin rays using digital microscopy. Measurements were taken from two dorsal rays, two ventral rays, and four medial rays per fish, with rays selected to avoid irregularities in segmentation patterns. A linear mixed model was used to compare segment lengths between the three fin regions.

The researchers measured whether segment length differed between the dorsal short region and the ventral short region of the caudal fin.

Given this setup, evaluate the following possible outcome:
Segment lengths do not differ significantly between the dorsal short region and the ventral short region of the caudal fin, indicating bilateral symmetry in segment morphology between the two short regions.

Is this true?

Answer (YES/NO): NO